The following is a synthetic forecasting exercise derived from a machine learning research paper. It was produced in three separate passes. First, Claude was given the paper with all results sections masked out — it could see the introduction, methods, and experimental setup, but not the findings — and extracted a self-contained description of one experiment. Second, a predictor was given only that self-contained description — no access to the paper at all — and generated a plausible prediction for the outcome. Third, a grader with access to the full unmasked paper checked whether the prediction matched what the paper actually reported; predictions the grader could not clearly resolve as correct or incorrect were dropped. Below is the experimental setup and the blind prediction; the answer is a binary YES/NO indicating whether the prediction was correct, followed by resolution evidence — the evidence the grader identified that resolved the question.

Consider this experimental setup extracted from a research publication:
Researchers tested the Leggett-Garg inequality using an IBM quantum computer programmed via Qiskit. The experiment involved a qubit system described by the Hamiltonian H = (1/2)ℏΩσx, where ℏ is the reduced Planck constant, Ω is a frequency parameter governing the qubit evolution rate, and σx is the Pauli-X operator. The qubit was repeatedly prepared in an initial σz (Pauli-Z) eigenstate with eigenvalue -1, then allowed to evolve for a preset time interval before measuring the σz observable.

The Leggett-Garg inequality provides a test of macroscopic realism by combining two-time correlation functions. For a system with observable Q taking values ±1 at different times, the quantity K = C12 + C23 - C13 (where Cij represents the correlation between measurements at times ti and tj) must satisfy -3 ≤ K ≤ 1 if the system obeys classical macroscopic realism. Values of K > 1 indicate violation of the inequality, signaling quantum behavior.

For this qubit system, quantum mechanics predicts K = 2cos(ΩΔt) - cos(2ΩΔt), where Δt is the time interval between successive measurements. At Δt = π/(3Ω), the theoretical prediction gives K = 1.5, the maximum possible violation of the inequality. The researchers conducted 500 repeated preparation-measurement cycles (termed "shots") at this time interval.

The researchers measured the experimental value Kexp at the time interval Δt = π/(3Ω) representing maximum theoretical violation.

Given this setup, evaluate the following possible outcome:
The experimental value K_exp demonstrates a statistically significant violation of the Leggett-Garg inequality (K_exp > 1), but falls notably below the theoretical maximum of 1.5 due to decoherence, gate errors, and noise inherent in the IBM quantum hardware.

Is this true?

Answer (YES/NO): YES